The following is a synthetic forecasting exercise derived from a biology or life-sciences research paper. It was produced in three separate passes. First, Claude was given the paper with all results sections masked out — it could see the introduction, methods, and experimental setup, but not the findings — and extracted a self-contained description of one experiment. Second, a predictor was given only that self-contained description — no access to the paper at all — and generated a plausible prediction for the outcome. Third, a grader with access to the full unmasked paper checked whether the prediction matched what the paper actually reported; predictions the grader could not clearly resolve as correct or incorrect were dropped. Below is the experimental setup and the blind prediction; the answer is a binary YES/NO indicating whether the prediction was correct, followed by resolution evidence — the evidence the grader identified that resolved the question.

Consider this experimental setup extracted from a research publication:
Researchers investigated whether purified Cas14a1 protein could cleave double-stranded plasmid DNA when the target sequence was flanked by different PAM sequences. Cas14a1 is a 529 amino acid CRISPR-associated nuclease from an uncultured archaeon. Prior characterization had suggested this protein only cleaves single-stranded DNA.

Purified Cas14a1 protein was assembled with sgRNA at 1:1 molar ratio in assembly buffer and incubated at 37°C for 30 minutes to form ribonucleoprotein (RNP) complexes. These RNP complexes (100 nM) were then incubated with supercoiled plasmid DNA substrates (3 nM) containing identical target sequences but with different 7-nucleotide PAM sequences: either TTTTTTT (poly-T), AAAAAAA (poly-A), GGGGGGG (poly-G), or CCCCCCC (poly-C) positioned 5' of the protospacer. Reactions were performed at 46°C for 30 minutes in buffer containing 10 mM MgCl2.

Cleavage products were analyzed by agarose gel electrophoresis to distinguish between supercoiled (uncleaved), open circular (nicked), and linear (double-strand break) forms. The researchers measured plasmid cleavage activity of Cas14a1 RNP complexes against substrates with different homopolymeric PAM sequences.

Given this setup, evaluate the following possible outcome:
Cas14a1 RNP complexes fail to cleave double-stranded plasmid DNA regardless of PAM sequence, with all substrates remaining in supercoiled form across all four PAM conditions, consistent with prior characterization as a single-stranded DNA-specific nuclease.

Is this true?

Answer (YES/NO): NO